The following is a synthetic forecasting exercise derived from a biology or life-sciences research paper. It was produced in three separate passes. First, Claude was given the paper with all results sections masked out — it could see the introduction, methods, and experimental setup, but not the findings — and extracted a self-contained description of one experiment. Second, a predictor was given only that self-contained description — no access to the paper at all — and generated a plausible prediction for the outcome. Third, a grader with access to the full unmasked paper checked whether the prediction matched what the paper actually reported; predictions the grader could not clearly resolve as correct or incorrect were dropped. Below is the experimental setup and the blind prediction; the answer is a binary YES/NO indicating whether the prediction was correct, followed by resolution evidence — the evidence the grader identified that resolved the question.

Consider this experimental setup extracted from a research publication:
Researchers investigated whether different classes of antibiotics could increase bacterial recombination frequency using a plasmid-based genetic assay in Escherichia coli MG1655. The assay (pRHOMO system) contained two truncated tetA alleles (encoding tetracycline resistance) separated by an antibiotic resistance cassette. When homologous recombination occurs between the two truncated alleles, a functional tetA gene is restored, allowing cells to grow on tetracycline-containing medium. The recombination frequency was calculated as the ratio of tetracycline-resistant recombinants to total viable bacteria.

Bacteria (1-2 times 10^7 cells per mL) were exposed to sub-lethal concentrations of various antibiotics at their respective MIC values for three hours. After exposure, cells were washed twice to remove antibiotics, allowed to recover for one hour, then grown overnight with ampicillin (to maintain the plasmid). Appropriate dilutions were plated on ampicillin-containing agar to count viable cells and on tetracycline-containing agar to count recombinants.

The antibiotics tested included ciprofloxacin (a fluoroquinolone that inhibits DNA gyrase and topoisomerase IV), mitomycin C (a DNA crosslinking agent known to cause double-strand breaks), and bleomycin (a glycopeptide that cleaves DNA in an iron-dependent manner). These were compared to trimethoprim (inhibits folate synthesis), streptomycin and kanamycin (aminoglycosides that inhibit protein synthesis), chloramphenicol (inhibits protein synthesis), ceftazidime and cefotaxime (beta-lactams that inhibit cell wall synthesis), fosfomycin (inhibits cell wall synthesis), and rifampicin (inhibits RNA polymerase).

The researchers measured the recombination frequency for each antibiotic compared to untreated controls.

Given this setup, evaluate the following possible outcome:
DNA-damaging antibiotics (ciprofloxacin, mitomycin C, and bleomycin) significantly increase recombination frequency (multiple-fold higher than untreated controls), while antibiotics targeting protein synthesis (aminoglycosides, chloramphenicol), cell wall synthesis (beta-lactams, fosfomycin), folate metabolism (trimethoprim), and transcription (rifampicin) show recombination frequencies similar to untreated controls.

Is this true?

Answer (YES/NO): YES